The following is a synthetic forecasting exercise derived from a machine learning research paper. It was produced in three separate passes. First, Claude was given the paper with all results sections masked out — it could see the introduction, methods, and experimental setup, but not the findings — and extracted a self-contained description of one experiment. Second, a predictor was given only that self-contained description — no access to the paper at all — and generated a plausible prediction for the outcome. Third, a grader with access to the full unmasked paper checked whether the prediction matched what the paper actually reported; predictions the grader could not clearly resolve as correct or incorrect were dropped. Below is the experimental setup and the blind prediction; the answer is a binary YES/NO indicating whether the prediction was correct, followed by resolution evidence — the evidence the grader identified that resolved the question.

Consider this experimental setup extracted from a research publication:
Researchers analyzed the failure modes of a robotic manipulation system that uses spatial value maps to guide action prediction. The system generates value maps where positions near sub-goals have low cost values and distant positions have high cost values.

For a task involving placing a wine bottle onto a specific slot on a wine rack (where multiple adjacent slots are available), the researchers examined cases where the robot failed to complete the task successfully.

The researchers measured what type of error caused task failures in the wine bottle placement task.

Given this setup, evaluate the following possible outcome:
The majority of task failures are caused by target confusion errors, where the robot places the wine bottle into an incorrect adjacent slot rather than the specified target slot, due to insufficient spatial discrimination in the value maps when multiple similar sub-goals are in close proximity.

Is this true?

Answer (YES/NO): YES